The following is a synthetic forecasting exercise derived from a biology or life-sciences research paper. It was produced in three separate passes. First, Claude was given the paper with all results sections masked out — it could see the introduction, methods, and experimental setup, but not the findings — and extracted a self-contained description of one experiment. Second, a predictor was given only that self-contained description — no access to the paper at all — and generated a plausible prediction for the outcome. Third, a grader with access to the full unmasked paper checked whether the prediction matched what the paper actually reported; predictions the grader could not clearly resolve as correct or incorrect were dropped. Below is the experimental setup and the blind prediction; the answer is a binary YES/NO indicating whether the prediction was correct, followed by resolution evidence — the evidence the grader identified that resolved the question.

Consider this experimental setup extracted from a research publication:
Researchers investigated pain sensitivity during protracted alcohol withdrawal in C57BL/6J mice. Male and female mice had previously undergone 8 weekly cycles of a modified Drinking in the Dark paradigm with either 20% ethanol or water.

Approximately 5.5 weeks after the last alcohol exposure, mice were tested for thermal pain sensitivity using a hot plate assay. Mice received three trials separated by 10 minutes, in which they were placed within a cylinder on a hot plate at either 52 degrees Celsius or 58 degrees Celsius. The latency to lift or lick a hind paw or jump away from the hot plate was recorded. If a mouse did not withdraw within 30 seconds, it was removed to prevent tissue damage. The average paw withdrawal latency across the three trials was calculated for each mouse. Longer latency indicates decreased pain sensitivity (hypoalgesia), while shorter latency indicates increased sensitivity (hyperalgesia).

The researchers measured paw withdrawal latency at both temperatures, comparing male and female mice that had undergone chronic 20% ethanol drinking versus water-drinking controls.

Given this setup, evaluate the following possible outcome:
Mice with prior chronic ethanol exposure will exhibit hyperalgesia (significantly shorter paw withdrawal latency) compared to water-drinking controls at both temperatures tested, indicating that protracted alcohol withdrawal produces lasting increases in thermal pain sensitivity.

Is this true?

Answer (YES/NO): NO